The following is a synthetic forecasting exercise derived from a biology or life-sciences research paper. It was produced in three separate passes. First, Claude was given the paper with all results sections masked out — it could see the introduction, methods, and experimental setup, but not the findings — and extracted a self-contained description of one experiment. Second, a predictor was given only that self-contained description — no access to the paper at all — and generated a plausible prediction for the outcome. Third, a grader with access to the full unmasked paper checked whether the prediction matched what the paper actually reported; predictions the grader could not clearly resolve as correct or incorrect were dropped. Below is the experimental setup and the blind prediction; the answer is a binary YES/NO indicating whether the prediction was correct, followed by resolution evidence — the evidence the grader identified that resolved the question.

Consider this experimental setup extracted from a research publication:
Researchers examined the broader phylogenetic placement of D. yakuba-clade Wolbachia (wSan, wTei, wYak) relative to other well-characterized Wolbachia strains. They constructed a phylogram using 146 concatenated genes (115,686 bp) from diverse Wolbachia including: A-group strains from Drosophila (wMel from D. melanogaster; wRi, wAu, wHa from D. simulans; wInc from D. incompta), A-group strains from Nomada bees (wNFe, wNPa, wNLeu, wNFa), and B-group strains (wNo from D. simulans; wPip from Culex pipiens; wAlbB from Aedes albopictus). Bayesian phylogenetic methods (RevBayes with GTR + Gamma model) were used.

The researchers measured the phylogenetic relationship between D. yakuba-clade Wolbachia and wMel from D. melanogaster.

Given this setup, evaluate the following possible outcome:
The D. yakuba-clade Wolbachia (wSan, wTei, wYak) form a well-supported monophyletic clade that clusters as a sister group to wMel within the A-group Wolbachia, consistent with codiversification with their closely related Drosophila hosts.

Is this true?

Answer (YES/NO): NO